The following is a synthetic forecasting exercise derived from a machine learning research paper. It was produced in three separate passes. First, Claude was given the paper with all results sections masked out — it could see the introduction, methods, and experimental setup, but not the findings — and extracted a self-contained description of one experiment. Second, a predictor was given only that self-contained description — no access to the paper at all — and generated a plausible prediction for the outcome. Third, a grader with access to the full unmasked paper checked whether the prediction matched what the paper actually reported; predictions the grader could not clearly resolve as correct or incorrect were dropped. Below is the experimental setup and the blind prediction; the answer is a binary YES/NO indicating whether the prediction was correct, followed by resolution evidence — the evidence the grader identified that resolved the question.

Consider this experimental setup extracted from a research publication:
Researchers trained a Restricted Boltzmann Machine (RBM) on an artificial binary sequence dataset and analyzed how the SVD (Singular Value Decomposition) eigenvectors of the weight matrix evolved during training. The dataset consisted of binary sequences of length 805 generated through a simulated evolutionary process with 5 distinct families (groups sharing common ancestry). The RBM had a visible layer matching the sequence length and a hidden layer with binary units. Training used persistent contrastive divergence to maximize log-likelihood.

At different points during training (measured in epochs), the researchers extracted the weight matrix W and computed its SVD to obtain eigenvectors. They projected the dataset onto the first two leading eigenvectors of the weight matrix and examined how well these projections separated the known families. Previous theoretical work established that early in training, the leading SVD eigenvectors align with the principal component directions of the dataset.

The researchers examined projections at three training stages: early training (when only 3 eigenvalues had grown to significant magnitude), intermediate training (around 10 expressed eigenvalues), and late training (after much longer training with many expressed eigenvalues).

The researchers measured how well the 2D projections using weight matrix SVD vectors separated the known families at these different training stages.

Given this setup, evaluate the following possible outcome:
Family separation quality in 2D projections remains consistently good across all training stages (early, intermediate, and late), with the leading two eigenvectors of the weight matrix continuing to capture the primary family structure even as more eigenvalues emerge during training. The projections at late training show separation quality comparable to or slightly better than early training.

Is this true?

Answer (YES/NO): NO